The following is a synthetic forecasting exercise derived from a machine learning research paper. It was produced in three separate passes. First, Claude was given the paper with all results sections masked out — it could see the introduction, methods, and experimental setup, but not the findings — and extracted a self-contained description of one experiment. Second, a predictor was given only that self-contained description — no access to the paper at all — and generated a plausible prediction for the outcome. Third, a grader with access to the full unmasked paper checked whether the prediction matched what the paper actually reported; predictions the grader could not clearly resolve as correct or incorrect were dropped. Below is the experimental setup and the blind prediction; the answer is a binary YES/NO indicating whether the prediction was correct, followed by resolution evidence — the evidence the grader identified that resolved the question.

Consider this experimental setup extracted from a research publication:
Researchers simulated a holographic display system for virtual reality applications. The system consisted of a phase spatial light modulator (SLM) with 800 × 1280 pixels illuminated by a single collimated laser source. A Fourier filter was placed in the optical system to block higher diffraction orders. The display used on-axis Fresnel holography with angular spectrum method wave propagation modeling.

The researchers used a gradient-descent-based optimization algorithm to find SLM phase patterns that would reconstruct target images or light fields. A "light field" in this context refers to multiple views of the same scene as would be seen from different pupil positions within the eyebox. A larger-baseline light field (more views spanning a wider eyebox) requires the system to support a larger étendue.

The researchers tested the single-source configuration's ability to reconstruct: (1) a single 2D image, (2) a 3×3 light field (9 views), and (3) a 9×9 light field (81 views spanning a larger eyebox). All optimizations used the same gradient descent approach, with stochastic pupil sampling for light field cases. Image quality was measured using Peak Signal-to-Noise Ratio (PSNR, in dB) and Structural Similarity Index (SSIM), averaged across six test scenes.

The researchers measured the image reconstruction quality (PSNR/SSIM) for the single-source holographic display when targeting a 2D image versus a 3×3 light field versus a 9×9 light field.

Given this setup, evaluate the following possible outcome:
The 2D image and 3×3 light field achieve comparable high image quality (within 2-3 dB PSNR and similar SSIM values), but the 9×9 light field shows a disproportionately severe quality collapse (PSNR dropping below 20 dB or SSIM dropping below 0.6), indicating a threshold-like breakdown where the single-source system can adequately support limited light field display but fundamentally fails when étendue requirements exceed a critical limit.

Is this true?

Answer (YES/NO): NO